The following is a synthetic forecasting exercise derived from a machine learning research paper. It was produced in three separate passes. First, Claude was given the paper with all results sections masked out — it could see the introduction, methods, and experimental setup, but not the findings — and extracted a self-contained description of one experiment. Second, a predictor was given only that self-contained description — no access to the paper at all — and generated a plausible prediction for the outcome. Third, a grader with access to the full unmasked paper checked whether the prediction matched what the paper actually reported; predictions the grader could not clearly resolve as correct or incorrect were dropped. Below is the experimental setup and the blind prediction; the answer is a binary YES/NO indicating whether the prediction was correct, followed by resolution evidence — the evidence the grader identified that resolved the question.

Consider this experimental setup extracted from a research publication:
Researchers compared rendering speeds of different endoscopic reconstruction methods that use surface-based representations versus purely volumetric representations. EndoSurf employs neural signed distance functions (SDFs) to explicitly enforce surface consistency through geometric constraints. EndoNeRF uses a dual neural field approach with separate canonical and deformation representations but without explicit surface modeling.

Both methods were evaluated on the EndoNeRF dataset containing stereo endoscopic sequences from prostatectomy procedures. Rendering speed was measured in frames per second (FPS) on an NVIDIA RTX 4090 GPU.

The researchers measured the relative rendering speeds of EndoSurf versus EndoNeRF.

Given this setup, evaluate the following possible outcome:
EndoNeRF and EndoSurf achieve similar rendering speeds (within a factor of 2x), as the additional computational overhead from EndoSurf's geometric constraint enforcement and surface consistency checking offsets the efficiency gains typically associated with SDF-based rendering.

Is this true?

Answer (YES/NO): NO